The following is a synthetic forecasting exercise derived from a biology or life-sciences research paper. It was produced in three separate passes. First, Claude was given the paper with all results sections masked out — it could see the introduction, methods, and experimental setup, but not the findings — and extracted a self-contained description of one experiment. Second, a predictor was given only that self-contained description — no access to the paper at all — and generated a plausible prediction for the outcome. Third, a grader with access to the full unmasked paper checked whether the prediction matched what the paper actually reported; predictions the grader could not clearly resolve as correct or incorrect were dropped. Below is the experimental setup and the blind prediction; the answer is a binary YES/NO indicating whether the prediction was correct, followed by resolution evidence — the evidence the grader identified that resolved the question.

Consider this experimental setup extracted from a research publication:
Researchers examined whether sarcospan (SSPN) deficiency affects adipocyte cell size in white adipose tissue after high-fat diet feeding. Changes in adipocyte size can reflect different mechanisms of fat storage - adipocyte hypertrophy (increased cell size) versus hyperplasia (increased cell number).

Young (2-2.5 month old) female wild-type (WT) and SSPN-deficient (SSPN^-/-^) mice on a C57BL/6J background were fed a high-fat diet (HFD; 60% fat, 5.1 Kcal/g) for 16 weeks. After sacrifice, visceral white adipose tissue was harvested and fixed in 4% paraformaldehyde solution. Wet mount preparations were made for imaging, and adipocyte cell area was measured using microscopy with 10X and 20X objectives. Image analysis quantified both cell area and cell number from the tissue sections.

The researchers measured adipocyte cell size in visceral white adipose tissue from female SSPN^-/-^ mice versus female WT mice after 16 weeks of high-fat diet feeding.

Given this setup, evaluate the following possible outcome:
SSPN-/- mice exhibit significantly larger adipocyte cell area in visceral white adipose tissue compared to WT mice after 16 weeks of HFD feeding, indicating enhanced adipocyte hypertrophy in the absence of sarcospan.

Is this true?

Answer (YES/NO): NO